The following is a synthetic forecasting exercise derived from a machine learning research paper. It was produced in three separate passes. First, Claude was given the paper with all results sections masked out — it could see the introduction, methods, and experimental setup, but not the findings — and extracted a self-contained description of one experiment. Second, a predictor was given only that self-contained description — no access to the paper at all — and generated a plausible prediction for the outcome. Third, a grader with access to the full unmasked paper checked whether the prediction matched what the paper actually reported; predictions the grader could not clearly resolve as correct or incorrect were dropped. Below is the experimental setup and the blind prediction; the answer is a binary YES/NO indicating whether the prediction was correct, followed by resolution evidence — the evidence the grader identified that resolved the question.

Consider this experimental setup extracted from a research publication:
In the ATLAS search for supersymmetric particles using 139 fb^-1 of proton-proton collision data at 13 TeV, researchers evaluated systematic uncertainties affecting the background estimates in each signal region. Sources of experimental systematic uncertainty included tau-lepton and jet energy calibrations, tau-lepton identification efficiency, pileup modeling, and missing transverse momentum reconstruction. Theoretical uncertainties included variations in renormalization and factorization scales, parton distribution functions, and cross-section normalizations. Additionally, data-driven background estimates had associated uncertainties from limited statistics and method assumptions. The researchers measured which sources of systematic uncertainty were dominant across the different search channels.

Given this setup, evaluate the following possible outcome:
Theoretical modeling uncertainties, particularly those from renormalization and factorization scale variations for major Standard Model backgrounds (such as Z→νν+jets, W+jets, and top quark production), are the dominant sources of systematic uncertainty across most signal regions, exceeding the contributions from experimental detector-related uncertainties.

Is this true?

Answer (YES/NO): NO